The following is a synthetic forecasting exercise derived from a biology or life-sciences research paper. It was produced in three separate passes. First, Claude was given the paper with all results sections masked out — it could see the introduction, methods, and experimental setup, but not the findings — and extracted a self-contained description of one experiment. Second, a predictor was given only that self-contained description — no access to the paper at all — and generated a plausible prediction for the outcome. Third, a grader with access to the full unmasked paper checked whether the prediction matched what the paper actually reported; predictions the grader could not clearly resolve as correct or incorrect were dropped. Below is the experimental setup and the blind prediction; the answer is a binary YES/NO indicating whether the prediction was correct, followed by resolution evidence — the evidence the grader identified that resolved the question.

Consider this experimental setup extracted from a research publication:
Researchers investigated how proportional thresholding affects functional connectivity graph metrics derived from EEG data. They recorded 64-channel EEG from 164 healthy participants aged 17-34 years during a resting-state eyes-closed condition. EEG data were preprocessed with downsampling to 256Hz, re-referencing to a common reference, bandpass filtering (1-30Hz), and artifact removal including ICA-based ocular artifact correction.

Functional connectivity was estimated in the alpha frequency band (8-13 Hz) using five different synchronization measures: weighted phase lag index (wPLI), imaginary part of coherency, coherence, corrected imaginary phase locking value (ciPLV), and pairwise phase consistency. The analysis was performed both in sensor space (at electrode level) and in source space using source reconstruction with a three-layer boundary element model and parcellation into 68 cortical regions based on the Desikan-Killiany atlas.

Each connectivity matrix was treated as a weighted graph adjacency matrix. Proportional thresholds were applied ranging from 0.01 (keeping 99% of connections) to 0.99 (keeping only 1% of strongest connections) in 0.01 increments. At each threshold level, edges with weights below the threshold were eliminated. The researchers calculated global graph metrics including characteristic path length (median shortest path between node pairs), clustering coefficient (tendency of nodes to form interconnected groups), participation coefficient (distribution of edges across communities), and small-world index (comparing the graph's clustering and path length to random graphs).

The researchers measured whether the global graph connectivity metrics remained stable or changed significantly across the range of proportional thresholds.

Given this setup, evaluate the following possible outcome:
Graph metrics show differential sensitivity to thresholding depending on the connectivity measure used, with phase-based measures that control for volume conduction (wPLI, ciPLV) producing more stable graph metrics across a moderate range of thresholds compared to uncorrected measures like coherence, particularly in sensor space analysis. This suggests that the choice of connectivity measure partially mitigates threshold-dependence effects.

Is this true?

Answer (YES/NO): NO